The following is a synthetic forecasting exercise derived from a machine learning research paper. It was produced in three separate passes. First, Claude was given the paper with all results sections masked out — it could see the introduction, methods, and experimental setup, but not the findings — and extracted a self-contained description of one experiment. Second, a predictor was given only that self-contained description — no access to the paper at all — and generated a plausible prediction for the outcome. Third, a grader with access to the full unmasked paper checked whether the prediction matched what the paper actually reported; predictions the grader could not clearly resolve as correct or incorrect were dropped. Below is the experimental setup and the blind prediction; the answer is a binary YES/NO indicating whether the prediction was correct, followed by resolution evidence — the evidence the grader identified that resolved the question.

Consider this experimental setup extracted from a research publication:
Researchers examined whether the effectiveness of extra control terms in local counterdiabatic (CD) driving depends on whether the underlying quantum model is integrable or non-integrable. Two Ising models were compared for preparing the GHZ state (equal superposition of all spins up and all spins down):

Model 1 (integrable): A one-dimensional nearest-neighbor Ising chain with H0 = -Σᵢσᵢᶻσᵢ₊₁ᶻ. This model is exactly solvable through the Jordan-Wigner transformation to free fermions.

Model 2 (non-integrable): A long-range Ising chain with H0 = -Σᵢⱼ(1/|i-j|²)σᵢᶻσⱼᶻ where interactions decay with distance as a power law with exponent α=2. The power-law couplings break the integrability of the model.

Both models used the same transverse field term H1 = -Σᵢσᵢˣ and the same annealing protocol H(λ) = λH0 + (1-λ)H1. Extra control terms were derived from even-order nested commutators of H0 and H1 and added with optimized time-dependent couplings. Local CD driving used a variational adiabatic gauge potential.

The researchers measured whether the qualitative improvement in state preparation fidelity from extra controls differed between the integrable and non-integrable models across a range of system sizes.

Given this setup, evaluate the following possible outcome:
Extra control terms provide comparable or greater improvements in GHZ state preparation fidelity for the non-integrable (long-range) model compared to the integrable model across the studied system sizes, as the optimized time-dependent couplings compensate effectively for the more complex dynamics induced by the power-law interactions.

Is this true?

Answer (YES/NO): YES